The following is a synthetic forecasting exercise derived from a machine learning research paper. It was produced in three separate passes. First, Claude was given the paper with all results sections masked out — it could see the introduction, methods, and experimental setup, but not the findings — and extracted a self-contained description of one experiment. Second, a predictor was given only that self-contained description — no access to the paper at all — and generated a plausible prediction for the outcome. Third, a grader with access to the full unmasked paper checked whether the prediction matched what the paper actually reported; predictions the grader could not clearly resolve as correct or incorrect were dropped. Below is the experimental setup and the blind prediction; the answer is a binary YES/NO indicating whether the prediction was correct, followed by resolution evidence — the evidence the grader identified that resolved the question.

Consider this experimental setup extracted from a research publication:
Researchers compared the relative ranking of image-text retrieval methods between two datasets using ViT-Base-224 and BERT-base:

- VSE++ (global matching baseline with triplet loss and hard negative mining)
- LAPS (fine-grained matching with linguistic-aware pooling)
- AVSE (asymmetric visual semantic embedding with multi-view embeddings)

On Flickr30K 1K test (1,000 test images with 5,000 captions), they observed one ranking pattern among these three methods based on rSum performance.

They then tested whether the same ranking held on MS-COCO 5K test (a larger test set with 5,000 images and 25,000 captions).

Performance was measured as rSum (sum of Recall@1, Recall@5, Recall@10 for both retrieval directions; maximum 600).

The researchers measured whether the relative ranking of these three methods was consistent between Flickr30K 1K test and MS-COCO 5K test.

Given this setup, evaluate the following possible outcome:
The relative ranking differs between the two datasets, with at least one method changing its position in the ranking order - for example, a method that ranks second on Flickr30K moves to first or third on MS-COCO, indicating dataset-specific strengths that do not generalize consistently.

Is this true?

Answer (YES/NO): NO